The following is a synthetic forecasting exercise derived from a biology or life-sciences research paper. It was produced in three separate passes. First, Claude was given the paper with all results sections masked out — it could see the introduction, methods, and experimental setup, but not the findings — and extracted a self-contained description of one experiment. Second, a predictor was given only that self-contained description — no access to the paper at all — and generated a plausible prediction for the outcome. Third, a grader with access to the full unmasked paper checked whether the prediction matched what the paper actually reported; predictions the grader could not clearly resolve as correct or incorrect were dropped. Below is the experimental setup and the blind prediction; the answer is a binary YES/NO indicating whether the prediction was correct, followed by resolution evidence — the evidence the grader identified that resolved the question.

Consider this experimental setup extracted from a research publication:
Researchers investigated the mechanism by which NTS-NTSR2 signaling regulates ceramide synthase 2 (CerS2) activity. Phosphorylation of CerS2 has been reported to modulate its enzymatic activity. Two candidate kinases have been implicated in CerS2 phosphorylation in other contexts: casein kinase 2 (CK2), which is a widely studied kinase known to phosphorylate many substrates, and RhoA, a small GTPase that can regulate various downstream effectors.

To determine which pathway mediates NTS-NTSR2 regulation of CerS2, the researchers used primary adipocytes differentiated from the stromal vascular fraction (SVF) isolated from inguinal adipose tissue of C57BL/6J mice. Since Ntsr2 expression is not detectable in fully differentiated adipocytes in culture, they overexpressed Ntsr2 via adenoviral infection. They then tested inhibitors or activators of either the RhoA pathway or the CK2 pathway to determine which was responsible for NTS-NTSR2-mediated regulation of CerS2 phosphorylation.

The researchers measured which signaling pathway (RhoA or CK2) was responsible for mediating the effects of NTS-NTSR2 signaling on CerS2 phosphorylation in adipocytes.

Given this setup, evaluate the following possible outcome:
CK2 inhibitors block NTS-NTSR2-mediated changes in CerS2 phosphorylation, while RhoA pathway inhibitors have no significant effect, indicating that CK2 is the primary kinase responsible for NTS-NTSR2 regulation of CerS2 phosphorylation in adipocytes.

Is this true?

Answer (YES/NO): NO